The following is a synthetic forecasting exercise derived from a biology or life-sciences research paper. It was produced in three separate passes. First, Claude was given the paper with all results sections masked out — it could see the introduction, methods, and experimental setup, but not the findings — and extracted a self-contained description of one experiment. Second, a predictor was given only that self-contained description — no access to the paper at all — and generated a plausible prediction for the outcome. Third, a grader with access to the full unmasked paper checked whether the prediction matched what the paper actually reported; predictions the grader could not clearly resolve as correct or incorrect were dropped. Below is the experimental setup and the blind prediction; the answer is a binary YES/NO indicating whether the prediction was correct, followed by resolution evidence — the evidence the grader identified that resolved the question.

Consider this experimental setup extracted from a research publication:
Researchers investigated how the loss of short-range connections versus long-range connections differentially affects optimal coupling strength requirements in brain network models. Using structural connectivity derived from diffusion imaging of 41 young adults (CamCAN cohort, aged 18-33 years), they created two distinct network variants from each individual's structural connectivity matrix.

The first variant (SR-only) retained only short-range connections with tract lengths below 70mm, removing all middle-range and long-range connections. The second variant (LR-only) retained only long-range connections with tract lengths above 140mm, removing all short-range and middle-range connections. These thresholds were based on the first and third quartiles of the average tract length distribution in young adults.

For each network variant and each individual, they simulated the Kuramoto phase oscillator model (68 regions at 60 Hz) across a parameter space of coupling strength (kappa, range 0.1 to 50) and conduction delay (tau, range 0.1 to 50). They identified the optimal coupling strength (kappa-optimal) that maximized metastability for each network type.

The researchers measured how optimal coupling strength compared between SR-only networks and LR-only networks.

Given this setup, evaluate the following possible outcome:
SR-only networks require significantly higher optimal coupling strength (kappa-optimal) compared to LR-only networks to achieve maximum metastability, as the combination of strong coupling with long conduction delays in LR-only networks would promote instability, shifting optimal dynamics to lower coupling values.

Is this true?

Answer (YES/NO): YES